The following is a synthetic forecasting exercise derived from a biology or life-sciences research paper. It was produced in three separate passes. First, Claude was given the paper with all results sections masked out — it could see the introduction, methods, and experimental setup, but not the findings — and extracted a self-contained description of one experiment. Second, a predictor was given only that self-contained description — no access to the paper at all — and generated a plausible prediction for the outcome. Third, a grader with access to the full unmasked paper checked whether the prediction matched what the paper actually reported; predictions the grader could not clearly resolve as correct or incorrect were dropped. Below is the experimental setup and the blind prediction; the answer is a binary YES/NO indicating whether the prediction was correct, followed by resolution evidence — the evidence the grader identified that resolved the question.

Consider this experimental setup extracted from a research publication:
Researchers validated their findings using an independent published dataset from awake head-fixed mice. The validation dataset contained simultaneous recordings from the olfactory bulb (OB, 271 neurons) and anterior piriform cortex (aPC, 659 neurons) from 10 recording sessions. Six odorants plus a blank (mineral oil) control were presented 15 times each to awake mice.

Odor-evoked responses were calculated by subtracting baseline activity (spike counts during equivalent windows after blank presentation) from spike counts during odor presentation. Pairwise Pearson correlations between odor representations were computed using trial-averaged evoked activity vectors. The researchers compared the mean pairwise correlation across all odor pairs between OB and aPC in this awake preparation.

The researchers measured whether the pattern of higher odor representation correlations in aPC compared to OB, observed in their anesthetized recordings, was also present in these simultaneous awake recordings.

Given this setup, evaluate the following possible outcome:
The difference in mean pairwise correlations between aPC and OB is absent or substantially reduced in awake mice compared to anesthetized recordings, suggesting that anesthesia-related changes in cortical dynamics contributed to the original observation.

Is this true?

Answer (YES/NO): NO